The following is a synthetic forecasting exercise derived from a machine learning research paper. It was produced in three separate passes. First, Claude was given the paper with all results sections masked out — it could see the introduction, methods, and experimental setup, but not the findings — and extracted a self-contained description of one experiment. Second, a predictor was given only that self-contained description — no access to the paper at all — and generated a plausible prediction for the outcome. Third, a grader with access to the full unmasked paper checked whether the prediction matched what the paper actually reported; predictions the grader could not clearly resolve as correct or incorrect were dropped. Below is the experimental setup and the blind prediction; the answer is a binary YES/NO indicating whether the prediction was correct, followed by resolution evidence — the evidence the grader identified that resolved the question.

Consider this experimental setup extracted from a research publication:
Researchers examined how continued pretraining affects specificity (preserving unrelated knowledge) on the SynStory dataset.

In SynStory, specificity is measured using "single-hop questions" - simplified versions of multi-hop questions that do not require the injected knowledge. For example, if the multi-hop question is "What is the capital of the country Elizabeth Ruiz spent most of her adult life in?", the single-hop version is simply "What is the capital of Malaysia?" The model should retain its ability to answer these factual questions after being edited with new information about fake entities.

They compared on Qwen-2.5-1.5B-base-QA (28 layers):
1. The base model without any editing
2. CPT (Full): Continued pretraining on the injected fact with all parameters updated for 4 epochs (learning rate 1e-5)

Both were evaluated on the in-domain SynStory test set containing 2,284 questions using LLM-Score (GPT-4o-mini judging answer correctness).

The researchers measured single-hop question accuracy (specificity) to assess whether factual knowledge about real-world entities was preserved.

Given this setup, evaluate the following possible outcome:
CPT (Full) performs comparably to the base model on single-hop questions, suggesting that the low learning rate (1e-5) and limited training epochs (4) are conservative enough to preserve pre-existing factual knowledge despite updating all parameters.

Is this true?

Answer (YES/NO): NO